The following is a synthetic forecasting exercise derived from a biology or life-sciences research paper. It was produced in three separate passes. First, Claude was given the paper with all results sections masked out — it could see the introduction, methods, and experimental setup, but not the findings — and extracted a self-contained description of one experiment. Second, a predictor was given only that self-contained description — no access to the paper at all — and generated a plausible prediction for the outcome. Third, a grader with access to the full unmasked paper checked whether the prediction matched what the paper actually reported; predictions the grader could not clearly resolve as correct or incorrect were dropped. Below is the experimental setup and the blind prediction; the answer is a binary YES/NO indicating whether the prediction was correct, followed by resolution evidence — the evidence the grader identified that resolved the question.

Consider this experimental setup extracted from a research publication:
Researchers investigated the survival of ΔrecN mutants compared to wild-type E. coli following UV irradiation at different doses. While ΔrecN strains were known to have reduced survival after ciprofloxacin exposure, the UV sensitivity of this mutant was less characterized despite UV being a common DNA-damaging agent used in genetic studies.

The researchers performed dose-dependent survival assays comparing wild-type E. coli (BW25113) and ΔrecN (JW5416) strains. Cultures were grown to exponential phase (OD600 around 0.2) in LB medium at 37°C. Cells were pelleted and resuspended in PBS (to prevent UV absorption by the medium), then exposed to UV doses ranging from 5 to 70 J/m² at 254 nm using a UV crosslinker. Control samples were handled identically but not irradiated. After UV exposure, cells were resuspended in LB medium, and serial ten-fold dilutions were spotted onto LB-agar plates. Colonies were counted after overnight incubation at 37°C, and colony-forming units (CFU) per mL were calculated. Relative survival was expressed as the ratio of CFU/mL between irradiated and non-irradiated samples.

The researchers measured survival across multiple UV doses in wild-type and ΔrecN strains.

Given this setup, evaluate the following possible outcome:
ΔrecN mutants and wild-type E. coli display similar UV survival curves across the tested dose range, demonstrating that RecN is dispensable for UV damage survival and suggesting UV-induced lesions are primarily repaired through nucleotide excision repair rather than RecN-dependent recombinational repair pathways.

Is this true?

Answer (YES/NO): YES